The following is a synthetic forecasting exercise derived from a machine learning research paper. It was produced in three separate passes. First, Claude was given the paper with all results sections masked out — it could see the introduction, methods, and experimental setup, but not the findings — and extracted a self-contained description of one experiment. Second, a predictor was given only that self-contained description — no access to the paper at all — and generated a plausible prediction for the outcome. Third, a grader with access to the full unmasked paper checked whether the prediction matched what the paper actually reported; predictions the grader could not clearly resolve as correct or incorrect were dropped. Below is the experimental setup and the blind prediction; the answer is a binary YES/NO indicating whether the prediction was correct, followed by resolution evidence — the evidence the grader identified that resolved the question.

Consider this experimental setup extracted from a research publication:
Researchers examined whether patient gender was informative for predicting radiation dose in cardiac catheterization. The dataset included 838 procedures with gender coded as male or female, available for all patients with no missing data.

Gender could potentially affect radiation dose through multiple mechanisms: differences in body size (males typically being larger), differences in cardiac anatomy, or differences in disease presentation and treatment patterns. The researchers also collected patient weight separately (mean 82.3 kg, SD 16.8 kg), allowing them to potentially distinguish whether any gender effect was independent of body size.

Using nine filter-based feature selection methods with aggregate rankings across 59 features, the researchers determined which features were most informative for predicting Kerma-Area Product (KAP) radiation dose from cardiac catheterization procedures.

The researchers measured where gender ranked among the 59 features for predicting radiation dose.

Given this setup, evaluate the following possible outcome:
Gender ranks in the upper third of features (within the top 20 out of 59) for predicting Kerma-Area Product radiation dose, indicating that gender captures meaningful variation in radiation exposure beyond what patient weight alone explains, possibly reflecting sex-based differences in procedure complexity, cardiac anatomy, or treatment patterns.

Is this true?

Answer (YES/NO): YES